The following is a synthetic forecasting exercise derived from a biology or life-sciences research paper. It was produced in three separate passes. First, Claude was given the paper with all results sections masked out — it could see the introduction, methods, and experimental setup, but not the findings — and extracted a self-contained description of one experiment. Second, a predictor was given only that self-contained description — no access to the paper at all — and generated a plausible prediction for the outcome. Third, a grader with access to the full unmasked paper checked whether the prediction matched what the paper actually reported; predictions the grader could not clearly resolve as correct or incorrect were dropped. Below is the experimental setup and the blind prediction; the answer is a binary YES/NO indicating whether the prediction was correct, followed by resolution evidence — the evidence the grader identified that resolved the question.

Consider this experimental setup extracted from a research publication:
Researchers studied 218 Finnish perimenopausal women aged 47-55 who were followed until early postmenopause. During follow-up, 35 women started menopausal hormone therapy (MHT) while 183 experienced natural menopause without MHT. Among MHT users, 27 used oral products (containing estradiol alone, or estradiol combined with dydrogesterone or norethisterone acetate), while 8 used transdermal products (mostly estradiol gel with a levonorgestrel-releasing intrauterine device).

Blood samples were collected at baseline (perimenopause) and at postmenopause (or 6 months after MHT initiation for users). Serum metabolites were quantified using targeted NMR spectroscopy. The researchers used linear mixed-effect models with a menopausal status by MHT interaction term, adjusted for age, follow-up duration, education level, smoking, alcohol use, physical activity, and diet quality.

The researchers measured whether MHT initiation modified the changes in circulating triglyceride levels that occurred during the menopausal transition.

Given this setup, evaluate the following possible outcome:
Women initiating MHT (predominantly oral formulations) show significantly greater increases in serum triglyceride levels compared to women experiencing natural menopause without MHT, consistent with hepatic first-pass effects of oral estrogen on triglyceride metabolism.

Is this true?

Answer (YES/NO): NO